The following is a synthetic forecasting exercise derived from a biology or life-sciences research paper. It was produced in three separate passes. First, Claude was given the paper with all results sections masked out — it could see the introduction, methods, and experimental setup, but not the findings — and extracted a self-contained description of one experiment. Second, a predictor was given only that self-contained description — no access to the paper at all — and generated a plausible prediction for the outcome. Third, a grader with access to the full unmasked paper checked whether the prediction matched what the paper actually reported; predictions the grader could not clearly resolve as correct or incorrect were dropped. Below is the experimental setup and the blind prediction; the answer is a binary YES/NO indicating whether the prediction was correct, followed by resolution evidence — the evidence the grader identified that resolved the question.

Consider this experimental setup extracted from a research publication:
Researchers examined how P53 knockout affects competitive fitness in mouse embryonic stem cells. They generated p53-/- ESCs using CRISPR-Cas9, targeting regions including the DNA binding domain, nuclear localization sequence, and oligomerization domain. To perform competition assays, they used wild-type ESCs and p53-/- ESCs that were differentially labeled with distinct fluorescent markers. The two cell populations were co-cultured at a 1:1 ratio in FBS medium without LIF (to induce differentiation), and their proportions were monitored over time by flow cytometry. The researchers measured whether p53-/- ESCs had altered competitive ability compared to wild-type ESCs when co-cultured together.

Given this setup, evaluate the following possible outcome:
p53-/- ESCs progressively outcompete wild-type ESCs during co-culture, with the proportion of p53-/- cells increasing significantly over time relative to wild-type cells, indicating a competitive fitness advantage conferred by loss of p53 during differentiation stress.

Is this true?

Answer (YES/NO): YES